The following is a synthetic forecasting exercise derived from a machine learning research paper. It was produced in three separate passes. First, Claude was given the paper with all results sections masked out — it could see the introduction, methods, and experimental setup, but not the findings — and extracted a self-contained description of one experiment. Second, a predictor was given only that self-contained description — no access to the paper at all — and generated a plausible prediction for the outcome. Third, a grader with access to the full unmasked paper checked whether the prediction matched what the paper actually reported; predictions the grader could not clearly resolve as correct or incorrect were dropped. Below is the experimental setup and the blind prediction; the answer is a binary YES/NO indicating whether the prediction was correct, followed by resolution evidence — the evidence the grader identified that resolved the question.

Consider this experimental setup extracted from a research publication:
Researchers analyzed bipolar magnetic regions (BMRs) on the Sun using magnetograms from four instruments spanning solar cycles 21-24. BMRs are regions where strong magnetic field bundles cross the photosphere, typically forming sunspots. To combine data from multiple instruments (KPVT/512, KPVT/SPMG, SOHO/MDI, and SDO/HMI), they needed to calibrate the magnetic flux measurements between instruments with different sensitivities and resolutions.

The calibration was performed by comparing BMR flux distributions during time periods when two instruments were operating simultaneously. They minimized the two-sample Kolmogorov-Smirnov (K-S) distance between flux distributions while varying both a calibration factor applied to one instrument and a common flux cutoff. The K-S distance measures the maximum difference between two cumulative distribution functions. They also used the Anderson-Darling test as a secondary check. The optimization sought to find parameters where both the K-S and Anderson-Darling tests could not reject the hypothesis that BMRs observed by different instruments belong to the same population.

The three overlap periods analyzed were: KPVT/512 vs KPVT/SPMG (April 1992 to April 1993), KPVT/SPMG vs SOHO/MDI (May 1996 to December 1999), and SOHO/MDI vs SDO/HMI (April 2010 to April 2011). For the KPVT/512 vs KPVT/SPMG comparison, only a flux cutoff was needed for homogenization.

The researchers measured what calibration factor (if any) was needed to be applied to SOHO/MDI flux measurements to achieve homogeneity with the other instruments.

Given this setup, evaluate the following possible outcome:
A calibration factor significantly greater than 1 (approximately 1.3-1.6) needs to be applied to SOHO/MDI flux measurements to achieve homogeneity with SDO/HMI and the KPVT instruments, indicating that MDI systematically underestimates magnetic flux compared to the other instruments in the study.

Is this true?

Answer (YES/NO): NO